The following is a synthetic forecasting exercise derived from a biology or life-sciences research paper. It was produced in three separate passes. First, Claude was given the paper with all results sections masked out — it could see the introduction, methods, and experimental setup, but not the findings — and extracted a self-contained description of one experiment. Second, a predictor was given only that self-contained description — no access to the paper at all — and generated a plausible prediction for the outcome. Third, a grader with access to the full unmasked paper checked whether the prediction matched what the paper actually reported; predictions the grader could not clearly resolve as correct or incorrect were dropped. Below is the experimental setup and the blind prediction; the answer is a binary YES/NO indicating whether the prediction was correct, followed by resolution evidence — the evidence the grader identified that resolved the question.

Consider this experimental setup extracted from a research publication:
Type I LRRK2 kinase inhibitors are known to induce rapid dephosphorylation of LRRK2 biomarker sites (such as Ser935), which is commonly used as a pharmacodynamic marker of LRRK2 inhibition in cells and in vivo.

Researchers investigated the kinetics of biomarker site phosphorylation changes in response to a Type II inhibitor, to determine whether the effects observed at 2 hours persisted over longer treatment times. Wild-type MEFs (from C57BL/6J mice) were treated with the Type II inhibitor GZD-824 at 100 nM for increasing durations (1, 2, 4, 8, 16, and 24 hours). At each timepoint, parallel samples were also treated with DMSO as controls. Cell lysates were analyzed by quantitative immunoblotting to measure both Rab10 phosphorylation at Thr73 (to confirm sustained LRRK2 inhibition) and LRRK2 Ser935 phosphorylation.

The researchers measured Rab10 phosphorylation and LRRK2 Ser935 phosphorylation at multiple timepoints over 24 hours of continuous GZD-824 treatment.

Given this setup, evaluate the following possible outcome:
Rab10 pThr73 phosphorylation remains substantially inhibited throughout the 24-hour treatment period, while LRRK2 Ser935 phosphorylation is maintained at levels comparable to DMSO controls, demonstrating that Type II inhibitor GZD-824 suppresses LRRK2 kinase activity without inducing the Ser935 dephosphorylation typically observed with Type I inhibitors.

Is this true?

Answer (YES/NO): YES